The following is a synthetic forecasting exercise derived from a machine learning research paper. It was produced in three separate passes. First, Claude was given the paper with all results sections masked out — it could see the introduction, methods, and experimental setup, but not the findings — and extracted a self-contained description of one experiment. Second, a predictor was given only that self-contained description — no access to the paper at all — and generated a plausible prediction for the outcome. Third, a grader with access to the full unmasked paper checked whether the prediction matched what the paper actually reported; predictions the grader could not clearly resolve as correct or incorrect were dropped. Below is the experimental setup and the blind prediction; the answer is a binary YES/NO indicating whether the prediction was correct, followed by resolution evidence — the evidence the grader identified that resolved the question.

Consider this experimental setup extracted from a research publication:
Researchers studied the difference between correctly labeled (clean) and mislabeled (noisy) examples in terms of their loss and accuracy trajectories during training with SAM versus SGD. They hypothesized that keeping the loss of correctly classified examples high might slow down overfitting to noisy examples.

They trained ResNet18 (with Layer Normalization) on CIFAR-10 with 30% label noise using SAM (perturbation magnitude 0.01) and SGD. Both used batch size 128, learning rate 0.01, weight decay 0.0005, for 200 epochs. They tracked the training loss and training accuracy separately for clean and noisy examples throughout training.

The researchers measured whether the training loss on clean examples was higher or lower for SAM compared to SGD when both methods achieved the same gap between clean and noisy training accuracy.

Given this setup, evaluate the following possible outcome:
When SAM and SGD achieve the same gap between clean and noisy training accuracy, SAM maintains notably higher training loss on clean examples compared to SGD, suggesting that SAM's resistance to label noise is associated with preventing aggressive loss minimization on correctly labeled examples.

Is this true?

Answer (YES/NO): YES